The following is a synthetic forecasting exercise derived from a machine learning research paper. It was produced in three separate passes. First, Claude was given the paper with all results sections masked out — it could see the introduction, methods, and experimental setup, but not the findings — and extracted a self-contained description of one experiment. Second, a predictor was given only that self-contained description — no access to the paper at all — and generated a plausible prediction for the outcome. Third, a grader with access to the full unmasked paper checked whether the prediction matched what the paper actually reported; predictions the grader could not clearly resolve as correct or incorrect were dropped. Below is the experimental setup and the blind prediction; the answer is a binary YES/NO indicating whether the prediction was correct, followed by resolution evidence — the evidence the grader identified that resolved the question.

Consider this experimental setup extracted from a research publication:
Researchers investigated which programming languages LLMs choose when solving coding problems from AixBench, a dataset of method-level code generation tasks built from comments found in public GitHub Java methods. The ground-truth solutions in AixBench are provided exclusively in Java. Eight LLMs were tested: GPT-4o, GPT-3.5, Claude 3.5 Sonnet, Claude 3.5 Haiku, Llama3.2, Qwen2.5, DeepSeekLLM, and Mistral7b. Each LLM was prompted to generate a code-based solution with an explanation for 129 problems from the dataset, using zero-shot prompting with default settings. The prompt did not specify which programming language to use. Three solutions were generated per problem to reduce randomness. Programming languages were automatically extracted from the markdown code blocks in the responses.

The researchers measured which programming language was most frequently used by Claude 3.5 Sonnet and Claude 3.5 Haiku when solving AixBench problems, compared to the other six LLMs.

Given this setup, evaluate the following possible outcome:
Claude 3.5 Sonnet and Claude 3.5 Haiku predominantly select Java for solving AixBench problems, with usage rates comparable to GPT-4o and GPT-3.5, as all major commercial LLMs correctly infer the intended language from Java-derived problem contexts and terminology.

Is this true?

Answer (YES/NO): NO